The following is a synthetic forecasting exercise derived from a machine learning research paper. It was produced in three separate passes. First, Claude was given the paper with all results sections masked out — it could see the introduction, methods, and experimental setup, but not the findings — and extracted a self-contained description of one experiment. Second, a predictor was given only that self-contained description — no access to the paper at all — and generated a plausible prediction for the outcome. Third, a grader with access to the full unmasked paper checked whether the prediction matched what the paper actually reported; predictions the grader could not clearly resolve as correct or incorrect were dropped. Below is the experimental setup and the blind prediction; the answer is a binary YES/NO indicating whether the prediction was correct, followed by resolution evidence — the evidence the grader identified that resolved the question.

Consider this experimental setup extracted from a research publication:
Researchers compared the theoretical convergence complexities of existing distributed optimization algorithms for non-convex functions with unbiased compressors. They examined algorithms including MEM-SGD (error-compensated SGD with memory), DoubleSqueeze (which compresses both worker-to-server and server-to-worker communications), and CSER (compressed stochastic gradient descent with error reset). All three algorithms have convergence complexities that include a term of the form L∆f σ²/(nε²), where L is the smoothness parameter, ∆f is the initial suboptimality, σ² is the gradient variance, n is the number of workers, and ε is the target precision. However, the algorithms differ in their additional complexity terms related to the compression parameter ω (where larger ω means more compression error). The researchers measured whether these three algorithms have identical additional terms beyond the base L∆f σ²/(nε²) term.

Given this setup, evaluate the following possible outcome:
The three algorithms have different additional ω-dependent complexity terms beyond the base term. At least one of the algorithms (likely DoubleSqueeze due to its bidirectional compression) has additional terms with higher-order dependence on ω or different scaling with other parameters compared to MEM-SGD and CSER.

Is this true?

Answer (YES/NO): YES